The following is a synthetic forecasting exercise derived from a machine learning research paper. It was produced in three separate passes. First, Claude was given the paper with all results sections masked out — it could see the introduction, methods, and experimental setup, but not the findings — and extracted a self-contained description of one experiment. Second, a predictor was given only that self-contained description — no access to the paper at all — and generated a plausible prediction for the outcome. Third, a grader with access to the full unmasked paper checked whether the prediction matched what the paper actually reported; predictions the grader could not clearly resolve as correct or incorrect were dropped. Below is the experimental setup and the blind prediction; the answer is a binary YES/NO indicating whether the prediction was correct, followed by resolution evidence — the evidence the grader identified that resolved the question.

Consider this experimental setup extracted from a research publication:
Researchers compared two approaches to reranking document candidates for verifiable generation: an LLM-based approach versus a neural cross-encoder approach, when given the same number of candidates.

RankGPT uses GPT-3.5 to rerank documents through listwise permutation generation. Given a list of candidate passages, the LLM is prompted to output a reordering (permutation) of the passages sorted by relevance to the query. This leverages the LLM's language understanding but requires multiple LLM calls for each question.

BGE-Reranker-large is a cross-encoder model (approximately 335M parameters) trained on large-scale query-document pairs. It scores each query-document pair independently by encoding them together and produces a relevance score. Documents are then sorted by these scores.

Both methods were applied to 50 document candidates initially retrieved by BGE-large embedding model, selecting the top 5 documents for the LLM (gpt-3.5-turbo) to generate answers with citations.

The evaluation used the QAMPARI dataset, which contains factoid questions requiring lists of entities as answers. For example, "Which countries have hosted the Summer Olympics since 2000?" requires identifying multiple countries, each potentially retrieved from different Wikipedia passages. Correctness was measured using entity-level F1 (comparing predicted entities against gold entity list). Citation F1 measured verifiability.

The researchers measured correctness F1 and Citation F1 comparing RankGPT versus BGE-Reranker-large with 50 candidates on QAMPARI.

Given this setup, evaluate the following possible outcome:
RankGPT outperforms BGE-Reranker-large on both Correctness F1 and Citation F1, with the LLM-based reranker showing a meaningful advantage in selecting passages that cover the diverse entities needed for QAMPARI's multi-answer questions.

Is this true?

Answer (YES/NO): NO